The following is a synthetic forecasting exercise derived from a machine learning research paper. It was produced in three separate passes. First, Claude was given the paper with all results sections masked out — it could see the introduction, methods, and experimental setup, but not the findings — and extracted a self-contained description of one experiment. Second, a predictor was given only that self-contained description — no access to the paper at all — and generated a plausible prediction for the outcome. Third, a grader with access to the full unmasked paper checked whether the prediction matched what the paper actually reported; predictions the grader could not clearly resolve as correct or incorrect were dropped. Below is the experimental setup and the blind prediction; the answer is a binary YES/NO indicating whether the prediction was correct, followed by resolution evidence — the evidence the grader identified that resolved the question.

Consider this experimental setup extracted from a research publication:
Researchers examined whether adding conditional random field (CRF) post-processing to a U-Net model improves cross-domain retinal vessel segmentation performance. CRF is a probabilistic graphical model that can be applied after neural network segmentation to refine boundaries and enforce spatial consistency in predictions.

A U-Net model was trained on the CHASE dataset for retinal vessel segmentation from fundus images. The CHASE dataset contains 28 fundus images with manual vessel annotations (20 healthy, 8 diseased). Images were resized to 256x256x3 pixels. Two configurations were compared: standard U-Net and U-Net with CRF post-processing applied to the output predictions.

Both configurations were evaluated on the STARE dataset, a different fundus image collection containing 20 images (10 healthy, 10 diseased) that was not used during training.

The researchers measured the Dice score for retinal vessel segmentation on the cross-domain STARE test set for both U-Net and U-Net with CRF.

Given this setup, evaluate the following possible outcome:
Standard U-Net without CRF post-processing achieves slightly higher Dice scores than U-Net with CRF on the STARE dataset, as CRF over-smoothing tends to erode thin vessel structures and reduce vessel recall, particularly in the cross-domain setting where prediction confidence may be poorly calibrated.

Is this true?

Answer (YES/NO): NO